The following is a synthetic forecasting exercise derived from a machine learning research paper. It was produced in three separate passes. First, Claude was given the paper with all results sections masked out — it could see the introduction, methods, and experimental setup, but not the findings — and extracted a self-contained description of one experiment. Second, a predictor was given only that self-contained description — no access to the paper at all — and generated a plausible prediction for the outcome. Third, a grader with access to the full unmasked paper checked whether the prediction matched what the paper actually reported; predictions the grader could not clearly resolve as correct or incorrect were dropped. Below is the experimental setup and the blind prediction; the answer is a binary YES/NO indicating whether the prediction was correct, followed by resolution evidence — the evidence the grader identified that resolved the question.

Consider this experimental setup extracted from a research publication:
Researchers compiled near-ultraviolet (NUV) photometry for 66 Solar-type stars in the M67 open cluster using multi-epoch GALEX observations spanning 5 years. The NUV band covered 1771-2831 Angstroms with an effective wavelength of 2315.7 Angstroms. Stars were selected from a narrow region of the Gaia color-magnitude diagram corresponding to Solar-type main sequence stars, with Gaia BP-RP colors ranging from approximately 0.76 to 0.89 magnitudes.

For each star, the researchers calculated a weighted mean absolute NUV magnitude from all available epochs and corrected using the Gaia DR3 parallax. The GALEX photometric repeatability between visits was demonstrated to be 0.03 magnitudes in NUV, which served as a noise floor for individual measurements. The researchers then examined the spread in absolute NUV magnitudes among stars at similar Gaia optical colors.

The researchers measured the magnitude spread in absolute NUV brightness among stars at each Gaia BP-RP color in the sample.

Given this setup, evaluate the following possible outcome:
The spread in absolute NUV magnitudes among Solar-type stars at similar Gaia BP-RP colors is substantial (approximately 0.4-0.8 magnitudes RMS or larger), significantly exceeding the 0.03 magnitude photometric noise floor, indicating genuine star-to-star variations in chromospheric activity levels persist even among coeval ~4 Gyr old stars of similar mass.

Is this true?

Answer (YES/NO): NO